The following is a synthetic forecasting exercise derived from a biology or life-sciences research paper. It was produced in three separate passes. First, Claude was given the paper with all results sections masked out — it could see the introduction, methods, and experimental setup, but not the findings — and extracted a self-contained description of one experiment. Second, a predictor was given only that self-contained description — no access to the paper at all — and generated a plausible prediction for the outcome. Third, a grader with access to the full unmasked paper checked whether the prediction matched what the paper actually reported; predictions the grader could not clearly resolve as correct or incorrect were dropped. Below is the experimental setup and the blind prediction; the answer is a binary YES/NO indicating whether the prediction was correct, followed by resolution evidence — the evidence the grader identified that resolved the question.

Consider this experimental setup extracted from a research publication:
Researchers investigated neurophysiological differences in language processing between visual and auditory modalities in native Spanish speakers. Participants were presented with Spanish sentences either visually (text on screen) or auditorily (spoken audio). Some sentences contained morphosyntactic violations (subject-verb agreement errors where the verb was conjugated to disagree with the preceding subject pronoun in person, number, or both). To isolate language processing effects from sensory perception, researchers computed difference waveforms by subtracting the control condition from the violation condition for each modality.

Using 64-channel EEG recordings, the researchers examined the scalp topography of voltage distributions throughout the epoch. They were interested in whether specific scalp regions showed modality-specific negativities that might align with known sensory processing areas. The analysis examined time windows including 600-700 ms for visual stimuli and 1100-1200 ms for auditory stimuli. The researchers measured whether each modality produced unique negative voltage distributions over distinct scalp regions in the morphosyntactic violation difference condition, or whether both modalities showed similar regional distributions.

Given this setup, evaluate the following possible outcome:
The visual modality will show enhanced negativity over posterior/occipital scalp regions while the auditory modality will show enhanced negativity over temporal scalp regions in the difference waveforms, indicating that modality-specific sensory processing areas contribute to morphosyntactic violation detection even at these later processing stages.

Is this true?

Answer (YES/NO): YES